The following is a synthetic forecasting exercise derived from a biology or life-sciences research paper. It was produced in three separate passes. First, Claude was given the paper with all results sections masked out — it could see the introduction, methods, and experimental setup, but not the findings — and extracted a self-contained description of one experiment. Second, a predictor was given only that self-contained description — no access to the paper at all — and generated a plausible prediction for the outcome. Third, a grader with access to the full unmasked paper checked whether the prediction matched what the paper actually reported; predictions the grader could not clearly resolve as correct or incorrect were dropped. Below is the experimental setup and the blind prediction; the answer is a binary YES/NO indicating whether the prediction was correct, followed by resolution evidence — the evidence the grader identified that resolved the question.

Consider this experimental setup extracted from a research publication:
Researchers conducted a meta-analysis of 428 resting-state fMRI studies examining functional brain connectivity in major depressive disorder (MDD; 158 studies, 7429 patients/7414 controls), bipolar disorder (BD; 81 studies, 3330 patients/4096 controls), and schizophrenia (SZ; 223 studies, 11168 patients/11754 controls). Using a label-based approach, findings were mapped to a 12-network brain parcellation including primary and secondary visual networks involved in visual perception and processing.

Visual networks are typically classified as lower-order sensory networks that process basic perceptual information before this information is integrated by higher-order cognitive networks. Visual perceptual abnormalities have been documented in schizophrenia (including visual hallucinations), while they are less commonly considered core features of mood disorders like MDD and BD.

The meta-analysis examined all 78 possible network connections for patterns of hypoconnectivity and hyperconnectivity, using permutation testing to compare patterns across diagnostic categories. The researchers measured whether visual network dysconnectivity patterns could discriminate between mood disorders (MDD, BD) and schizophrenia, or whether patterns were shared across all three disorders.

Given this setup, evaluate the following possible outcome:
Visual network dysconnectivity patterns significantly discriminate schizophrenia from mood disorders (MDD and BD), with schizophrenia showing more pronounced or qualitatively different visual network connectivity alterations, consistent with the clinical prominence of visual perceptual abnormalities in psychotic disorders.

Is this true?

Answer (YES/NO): NO